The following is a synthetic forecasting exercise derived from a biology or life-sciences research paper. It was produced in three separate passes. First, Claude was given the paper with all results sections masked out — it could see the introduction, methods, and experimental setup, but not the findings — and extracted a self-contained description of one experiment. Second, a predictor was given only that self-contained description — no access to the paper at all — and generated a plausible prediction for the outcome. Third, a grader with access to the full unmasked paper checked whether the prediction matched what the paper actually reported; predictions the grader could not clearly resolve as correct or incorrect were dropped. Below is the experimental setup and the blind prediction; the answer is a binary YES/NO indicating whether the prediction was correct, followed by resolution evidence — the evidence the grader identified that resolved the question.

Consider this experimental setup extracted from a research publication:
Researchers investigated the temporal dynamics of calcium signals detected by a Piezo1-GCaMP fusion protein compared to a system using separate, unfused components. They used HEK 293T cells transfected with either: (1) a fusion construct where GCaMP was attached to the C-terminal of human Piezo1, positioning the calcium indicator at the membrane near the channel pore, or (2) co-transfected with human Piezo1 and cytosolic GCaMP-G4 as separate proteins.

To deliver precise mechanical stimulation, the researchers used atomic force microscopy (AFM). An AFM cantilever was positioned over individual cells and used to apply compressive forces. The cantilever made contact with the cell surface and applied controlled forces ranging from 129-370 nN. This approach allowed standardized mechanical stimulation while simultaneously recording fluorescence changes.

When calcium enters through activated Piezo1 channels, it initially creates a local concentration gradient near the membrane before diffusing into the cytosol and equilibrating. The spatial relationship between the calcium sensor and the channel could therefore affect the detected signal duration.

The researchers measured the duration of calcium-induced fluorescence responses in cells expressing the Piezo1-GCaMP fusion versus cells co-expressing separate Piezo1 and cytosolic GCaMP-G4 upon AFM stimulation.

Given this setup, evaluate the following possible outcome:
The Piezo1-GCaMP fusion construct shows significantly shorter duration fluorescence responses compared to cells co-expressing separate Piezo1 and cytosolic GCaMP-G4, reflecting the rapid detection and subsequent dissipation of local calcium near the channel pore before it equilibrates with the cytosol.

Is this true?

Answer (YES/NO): YES